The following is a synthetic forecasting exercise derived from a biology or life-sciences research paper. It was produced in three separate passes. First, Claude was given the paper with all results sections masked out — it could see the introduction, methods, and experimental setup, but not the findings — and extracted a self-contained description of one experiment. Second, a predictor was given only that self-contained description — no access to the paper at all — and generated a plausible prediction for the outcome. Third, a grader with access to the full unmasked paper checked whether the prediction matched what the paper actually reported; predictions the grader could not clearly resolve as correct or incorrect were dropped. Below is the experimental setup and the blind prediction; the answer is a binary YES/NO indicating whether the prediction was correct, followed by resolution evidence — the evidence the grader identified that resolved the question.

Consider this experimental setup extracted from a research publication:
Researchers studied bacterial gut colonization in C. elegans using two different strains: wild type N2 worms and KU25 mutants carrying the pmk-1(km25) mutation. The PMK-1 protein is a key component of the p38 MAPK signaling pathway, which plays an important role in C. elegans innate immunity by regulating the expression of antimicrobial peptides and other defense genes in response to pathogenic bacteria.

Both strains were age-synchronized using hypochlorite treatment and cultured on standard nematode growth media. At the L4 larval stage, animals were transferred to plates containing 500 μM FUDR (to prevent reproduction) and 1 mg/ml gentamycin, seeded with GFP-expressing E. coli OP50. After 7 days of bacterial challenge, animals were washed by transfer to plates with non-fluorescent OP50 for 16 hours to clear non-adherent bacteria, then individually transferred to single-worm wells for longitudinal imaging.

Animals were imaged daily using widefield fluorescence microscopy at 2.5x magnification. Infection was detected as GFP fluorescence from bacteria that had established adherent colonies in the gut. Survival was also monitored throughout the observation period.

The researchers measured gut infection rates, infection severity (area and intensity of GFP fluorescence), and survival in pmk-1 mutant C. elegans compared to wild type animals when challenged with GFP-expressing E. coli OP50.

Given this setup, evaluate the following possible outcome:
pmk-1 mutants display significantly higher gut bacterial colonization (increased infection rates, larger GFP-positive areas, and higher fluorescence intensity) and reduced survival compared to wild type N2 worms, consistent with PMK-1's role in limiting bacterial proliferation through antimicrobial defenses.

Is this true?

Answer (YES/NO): NO